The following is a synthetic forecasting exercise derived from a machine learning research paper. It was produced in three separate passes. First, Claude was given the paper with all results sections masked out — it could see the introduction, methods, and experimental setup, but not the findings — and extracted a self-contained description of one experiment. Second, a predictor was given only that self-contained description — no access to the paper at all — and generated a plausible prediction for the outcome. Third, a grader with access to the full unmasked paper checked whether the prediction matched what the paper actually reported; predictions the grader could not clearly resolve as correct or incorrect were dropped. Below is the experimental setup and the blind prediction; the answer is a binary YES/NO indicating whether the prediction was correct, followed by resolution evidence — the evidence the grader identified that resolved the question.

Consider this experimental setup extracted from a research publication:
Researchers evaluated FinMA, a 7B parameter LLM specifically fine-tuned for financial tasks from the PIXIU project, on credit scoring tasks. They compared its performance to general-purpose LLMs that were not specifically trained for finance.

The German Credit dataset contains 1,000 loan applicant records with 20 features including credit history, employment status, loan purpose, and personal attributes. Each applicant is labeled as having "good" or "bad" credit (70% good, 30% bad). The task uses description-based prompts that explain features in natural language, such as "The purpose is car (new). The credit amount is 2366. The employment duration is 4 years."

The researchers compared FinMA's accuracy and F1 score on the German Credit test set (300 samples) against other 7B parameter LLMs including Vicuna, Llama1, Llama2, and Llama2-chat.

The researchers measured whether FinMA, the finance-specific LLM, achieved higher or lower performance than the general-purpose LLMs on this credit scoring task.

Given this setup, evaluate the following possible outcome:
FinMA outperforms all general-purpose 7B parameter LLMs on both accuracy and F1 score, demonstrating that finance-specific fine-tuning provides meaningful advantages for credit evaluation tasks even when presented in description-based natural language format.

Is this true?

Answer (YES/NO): NO